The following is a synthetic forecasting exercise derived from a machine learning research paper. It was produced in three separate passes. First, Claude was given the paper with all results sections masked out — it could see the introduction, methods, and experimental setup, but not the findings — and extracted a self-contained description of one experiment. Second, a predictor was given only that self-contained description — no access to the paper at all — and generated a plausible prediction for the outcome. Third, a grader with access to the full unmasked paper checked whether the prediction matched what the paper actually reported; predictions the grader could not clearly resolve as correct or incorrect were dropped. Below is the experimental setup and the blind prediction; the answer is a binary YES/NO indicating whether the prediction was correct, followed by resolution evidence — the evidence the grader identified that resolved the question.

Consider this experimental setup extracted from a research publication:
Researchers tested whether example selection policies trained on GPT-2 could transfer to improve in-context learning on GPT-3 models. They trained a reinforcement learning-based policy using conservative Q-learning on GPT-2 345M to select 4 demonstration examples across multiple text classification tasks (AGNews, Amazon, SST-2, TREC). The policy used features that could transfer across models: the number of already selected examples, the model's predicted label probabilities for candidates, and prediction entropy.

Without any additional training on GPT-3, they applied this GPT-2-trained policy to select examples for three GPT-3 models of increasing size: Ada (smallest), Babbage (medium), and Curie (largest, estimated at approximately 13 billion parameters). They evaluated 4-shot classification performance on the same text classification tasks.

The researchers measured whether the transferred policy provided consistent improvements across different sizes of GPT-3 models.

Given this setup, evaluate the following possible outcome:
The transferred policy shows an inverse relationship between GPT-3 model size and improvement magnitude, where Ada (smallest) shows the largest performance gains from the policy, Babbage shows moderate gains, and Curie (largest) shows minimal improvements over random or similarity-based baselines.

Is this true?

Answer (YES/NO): NO